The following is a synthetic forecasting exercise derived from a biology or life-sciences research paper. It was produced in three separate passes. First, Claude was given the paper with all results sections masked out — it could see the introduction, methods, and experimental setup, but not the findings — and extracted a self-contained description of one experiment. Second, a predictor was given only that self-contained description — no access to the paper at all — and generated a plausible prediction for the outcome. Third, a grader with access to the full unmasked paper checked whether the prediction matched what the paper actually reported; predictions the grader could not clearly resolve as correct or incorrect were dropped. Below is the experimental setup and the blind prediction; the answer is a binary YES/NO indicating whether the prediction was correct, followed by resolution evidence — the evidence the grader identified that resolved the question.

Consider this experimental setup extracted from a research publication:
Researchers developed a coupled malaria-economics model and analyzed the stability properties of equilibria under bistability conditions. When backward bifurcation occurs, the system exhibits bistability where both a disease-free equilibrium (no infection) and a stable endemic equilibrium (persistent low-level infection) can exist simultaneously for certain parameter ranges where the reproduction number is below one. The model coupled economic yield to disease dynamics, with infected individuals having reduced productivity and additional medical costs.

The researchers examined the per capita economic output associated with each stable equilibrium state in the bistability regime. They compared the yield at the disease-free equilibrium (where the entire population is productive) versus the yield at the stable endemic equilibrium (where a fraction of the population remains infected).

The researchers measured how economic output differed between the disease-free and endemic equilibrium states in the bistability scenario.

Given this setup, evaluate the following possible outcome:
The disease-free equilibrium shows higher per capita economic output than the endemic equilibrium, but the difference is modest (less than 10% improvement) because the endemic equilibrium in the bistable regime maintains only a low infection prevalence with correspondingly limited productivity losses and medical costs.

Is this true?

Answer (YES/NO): NO